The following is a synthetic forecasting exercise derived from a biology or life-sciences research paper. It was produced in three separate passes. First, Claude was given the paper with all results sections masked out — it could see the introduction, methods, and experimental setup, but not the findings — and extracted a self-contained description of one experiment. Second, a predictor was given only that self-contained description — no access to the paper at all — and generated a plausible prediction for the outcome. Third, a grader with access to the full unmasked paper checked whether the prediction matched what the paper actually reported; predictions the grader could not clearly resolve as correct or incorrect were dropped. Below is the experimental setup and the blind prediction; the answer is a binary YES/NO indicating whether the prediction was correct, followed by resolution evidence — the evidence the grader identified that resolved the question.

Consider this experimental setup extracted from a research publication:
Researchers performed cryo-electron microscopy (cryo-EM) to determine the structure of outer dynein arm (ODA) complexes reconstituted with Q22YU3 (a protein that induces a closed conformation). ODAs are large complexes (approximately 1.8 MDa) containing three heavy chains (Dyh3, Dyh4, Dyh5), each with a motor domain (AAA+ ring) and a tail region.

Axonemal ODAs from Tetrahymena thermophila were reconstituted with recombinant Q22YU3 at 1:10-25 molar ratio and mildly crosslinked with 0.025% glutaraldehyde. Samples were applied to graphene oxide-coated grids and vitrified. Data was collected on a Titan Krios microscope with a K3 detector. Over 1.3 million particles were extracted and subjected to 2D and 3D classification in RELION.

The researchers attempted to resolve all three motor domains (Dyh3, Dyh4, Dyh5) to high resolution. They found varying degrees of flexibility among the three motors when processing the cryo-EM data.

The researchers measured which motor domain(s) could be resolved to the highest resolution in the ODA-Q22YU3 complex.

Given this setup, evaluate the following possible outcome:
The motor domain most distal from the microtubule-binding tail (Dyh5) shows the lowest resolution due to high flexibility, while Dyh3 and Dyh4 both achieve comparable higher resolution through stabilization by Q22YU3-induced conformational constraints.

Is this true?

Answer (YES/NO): NO